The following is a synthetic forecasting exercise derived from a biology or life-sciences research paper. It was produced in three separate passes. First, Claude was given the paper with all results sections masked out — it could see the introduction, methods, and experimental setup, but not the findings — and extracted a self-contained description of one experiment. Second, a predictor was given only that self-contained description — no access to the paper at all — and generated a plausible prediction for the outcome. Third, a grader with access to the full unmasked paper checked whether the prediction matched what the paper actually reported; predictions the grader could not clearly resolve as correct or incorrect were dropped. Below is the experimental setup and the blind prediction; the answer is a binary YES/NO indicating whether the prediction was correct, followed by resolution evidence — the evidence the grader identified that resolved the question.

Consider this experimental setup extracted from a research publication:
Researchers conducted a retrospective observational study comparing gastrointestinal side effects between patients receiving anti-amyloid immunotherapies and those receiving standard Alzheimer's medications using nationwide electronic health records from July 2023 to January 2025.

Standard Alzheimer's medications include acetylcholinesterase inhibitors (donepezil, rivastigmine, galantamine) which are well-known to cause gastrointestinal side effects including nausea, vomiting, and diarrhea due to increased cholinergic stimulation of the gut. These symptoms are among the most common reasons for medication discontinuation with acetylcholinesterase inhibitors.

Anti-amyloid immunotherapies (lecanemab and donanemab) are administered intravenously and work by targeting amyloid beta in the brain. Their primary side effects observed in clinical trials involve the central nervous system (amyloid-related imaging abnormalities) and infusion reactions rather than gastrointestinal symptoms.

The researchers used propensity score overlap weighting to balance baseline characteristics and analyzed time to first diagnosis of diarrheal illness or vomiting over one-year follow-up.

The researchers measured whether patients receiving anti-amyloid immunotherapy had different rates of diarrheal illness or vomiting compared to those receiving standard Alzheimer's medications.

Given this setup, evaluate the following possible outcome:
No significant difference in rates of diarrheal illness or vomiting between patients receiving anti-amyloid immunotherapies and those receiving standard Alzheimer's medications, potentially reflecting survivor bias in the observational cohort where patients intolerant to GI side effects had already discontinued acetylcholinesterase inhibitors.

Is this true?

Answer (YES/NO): YES